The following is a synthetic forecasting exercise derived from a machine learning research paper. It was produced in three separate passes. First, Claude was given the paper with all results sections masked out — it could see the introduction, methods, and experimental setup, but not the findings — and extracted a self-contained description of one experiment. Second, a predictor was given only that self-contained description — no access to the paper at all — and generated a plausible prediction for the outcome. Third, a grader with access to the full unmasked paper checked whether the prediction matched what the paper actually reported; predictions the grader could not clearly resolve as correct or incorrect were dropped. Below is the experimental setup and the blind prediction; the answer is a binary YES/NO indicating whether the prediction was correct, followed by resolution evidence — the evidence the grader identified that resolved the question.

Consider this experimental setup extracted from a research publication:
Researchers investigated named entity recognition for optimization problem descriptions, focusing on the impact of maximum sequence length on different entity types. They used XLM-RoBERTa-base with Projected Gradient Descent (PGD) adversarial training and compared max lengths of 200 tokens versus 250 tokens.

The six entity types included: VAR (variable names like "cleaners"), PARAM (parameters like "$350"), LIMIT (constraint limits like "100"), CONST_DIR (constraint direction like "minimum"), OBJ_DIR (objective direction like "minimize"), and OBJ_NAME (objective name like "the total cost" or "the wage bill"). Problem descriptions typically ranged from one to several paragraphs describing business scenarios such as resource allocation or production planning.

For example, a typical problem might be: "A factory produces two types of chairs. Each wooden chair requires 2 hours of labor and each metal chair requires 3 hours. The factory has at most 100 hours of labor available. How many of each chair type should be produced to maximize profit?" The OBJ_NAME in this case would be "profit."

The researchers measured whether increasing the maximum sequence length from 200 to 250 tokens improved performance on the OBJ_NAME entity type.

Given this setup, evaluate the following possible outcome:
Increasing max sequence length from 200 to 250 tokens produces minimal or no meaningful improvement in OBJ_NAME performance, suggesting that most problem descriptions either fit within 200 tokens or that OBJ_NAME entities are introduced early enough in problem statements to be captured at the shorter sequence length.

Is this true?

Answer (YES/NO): NO